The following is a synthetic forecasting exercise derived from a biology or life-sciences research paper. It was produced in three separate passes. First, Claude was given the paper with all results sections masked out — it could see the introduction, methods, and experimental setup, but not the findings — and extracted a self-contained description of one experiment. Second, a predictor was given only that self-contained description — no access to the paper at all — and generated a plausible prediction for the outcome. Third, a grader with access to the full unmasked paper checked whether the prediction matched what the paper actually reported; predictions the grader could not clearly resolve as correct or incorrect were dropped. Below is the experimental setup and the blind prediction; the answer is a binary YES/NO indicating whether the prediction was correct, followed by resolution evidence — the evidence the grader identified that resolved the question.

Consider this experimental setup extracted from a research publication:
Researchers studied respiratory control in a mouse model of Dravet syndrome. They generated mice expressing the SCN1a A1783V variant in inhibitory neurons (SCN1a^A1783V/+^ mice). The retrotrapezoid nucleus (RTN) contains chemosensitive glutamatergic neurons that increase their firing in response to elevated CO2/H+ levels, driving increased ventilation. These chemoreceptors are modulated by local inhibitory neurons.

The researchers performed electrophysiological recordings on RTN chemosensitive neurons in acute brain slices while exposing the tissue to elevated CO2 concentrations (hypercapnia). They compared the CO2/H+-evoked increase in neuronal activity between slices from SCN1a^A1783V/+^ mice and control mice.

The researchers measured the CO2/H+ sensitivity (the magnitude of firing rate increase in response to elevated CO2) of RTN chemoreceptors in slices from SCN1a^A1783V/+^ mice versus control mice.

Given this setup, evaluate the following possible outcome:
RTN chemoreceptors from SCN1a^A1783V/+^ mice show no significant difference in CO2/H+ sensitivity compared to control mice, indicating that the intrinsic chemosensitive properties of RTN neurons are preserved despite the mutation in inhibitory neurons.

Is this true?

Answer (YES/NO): NO